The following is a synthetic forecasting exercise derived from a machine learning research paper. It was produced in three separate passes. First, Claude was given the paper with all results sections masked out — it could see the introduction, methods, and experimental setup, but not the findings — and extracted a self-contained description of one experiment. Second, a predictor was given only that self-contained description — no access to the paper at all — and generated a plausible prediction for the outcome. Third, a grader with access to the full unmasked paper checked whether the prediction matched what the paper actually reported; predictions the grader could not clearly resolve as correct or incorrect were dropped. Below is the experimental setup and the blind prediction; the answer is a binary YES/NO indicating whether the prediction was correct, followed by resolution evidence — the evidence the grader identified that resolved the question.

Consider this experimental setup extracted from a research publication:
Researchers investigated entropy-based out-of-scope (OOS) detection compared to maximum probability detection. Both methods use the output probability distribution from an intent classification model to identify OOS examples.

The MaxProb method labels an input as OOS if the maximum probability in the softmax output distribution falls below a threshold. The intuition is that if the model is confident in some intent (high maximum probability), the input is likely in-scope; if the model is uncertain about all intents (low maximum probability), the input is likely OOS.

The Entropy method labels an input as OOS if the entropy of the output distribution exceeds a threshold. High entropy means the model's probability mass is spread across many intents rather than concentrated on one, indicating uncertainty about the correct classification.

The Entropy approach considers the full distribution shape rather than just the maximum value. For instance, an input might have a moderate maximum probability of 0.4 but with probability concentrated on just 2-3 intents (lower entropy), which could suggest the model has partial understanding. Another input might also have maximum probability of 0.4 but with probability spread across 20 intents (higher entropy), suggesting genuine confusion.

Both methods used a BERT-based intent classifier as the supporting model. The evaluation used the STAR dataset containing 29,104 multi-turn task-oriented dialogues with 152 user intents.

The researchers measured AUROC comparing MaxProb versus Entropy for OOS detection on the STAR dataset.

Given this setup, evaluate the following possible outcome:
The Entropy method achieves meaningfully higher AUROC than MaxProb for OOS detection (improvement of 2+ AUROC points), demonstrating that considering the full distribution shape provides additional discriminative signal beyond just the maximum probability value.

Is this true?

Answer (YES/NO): YES